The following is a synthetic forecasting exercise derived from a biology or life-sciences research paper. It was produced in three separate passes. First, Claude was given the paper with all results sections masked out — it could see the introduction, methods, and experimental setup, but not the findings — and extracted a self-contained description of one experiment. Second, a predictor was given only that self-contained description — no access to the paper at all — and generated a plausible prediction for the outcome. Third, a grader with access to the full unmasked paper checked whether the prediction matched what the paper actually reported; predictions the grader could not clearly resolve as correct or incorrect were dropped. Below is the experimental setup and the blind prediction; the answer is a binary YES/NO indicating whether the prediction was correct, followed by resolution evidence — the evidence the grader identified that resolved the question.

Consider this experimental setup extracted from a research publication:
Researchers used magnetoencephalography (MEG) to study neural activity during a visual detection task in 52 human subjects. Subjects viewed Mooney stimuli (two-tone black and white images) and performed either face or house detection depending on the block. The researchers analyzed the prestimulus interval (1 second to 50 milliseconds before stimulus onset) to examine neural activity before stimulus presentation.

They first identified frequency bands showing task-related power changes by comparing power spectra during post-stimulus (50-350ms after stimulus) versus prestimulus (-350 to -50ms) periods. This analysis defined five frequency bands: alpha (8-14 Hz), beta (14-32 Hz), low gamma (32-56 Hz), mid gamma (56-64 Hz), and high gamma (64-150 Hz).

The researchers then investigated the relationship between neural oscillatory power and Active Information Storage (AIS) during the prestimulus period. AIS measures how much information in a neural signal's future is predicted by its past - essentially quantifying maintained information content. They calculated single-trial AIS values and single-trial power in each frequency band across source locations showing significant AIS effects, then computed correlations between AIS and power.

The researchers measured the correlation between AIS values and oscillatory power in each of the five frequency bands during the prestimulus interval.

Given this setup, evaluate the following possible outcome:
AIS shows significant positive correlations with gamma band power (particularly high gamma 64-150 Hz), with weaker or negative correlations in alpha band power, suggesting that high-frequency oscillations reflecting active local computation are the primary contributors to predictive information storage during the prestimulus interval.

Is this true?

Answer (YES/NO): NO